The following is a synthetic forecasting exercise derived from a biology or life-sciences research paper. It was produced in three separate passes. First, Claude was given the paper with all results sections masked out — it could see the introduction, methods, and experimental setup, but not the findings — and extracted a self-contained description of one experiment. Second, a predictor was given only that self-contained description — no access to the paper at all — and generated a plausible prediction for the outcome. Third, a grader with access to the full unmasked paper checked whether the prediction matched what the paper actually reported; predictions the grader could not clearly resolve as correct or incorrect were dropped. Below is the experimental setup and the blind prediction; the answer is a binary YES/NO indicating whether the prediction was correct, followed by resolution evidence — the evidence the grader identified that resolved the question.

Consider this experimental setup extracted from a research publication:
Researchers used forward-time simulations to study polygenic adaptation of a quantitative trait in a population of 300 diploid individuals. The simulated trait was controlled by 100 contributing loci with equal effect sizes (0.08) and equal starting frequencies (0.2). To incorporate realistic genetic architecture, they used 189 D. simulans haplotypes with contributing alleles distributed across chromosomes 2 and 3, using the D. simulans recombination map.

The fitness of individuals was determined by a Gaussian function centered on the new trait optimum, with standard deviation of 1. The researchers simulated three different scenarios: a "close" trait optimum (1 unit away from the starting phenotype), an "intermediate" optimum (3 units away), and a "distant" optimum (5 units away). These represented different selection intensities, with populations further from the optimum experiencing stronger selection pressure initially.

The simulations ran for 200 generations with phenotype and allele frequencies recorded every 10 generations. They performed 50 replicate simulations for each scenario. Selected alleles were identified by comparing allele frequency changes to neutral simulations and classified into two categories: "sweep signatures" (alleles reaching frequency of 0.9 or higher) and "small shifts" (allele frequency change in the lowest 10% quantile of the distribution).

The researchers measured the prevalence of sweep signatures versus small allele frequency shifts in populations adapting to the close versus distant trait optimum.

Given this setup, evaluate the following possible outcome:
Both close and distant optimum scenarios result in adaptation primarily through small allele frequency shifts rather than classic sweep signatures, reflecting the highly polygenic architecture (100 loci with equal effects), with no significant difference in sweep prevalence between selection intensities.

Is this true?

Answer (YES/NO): NO